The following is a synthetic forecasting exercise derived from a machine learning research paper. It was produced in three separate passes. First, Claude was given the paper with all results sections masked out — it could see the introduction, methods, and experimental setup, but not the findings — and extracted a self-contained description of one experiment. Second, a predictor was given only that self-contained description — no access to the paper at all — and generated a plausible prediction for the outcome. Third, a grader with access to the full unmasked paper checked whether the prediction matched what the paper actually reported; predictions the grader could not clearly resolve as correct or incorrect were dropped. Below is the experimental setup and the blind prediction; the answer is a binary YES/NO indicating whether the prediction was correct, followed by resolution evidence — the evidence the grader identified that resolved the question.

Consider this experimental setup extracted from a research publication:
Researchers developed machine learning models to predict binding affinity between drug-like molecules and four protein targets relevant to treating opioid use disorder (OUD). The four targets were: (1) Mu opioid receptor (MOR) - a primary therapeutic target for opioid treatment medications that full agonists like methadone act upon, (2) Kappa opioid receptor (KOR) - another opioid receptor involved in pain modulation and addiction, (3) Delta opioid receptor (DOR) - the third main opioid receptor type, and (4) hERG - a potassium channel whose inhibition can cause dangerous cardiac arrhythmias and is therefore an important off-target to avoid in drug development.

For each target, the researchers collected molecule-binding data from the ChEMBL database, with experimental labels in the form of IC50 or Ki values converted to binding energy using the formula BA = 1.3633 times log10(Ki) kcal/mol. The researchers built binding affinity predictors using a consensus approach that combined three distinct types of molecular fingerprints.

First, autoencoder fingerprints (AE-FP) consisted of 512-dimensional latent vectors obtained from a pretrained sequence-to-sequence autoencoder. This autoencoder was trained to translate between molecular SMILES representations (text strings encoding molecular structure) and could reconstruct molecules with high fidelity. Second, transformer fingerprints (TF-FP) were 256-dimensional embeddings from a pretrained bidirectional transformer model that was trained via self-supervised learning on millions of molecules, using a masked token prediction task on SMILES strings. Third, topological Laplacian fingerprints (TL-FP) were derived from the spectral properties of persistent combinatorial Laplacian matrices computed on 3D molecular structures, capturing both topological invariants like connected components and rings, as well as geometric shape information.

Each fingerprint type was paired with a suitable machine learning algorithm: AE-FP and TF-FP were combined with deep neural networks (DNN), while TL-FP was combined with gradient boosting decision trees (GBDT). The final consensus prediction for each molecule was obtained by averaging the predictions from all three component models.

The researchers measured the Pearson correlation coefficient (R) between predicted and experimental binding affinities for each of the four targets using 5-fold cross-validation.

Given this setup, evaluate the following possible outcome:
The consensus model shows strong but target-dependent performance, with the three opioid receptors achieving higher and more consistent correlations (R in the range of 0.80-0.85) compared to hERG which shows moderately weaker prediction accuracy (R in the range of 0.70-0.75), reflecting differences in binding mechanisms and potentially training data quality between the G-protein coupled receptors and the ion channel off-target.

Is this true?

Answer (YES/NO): NO